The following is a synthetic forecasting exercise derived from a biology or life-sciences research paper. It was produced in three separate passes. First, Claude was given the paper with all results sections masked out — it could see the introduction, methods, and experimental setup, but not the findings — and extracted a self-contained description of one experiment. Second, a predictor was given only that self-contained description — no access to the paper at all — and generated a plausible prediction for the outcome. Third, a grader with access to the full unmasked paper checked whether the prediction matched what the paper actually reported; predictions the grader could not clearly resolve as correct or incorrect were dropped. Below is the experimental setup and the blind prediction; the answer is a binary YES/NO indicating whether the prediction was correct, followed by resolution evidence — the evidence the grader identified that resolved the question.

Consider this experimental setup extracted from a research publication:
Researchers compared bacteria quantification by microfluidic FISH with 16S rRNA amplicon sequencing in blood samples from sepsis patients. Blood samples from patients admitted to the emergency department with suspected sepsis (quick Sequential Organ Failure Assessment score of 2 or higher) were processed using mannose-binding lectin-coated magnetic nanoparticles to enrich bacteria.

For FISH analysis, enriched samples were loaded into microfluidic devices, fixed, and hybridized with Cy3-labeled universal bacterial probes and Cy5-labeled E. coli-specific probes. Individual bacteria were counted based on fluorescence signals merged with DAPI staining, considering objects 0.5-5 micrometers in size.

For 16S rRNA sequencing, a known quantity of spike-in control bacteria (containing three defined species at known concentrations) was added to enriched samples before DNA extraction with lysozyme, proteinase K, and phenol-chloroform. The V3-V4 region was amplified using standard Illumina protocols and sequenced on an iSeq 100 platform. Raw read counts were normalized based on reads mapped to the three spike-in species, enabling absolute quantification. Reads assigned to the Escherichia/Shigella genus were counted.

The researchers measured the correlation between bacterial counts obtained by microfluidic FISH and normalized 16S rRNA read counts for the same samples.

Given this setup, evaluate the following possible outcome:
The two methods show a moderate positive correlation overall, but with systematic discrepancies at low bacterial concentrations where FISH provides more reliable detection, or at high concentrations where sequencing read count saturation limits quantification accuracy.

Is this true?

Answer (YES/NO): NO